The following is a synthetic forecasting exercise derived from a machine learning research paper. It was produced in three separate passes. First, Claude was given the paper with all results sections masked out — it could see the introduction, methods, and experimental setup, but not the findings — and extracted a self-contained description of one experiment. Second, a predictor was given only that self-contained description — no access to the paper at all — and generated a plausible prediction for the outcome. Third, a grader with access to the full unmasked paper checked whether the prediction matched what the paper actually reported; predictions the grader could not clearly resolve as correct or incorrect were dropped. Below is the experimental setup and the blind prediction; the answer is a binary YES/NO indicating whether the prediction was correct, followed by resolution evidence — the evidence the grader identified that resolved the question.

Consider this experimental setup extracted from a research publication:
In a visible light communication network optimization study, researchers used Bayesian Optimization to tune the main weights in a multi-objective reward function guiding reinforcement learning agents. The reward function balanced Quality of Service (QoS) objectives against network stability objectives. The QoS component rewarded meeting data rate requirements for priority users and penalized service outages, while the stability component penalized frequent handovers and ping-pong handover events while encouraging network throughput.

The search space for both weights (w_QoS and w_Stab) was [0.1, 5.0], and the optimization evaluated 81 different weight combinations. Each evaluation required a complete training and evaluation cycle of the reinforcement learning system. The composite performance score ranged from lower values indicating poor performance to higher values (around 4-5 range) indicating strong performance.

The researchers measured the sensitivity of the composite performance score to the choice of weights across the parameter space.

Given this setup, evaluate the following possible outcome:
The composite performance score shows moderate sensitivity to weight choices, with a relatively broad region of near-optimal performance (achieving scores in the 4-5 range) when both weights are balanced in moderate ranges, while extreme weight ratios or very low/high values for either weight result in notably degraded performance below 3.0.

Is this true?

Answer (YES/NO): NO